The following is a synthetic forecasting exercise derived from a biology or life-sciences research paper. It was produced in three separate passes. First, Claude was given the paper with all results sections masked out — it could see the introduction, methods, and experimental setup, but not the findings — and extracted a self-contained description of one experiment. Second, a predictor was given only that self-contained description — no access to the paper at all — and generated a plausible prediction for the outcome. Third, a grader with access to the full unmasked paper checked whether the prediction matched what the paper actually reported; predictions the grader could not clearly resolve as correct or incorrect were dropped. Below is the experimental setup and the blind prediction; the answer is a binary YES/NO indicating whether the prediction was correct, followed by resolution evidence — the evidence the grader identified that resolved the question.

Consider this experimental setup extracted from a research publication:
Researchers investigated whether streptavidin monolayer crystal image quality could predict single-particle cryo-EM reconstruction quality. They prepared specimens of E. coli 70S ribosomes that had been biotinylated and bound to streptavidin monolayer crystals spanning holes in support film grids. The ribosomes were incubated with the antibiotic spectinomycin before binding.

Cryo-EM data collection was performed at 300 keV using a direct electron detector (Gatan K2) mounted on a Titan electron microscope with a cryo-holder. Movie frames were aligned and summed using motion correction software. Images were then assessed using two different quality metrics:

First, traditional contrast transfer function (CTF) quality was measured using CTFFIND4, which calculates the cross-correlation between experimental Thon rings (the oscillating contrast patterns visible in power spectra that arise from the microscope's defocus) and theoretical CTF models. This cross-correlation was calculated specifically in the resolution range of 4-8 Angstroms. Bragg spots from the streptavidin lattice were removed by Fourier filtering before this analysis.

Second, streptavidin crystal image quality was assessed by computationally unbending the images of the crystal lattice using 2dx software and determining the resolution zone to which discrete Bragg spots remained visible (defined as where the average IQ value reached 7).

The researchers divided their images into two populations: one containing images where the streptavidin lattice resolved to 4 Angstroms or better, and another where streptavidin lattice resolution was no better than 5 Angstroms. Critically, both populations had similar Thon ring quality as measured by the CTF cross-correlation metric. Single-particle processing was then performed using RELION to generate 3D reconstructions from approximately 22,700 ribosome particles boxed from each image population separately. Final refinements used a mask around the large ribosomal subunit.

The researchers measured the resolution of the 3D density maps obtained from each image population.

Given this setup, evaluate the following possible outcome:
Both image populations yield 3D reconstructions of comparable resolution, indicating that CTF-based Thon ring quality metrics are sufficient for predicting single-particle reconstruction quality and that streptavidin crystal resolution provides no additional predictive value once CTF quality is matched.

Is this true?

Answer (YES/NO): NO